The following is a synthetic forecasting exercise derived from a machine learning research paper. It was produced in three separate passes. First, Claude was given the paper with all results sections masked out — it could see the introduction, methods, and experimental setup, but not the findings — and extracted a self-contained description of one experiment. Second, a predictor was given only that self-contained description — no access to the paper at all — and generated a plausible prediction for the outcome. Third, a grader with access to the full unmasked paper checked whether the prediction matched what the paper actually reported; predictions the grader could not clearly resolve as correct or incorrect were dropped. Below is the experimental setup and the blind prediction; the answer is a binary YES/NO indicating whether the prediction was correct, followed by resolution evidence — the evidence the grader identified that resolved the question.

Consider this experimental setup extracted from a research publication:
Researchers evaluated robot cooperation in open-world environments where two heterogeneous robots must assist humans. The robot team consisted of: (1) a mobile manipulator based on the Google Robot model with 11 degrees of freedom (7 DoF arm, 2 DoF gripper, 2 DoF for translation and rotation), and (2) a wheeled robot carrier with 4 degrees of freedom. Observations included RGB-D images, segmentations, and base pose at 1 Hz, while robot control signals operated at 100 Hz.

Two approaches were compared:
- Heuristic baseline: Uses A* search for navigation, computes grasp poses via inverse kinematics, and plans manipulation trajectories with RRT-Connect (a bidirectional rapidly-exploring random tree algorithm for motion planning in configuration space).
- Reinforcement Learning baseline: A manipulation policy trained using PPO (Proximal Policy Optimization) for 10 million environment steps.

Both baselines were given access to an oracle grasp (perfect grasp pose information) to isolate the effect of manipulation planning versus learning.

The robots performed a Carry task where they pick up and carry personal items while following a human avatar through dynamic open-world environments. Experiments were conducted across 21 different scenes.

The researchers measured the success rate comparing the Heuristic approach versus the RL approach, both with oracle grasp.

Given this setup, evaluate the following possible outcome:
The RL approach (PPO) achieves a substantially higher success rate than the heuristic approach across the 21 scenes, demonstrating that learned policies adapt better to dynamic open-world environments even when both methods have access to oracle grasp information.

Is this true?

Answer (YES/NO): NO